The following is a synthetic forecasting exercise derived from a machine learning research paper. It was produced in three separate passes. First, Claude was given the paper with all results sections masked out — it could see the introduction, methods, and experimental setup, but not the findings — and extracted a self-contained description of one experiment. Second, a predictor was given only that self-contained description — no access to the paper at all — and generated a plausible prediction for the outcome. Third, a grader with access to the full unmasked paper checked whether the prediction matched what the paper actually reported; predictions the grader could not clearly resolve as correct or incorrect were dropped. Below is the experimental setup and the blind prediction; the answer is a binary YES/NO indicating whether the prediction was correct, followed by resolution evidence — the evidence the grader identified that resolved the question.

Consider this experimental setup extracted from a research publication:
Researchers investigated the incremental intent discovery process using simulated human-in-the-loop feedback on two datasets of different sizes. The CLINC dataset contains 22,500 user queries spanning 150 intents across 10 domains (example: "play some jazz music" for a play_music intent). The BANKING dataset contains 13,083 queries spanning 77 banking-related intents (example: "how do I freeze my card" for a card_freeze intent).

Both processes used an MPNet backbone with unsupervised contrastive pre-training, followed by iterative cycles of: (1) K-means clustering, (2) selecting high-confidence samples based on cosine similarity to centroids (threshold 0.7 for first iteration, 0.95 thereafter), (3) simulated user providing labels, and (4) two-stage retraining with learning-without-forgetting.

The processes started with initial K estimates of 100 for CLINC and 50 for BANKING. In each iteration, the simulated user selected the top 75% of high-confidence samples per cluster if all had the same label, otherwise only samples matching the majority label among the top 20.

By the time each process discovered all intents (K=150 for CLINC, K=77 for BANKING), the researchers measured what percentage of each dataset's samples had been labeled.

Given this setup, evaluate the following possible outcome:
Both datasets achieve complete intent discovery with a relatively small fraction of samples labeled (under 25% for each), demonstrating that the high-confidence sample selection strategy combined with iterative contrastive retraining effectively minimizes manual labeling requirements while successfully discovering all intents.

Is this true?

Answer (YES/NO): NO